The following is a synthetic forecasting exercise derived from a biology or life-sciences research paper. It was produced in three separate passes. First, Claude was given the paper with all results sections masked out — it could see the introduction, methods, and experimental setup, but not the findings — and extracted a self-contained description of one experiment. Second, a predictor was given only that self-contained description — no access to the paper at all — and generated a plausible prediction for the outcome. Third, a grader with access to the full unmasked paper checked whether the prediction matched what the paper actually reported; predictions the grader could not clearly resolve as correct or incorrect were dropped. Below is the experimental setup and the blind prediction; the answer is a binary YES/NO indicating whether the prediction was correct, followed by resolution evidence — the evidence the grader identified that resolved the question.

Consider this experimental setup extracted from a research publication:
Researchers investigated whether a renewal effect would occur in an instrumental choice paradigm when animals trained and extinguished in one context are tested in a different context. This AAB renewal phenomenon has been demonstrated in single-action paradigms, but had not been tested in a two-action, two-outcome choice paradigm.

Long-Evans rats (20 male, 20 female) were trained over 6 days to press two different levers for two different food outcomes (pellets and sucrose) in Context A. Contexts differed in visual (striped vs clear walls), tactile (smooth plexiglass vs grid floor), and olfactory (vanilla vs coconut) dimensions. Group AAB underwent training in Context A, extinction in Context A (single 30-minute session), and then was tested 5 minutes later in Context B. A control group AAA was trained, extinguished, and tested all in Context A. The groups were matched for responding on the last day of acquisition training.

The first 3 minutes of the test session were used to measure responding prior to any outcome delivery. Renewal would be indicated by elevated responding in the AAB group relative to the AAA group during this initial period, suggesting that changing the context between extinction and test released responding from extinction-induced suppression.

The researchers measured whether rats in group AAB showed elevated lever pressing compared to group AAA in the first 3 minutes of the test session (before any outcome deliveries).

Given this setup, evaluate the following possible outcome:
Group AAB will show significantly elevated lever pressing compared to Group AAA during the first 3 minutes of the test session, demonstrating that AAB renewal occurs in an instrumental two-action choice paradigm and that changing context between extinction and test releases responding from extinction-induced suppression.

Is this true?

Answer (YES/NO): NO